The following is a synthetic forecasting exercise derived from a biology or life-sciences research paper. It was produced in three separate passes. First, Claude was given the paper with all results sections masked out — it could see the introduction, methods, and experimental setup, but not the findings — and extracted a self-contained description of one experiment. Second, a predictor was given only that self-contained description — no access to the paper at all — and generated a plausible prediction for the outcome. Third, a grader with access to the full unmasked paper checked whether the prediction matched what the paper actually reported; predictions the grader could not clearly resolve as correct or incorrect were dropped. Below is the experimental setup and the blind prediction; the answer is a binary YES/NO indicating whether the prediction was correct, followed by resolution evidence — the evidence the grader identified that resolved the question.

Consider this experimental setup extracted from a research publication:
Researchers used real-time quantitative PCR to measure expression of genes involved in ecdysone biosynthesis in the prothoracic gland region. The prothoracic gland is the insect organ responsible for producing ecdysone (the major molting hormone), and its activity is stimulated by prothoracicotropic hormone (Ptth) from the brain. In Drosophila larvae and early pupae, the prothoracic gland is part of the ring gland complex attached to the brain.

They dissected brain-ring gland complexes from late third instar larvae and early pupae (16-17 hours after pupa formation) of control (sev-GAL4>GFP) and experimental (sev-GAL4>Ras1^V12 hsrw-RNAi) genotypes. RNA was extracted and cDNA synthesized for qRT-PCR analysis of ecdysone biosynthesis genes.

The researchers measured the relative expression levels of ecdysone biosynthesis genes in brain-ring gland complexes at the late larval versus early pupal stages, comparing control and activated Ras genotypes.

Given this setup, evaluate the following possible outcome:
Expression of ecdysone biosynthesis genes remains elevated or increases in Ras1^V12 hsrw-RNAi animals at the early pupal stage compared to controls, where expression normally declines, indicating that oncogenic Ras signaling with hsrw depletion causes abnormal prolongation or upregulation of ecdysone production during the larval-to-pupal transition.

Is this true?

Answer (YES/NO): NO